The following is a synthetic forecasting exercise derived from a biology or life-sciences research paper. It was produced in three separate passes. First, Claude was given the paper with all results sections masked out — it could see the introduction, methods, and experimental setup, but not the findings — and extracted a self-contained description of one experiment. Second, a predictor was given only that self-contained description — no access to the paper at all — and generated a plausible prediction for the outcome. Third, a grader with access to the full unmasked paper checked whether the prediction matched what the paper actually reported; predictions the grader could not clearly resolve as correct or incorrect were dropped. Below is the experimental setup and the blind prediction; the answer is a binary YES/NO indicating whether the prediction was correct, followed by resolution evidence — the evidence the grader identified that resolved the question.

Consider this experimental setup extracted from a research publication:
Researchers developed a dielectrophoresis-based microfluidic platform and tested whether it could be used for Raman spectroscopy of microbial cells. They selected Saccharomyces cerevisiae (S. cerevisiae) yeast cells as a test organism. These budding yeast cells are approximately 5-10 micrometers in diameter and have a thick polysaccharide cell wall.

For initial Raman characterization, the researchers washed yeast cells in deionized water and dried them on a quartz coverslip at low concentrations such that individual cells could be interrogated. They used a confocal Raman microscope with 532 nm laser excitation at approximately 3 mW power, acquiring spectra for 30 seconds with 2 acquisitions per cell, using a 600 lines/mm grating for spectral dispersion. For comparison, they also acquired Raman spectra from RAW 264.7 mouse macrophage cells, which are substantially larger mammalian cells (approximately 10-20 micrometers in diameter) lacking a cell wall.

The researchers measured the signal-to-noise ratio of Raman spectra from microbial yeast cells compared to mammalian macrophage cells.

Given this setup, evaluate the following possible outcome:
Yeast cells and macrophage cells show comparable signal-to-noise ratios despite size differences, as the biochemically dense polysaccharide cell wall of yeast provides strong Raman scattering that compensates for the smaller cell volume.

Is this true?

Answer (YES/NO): NO